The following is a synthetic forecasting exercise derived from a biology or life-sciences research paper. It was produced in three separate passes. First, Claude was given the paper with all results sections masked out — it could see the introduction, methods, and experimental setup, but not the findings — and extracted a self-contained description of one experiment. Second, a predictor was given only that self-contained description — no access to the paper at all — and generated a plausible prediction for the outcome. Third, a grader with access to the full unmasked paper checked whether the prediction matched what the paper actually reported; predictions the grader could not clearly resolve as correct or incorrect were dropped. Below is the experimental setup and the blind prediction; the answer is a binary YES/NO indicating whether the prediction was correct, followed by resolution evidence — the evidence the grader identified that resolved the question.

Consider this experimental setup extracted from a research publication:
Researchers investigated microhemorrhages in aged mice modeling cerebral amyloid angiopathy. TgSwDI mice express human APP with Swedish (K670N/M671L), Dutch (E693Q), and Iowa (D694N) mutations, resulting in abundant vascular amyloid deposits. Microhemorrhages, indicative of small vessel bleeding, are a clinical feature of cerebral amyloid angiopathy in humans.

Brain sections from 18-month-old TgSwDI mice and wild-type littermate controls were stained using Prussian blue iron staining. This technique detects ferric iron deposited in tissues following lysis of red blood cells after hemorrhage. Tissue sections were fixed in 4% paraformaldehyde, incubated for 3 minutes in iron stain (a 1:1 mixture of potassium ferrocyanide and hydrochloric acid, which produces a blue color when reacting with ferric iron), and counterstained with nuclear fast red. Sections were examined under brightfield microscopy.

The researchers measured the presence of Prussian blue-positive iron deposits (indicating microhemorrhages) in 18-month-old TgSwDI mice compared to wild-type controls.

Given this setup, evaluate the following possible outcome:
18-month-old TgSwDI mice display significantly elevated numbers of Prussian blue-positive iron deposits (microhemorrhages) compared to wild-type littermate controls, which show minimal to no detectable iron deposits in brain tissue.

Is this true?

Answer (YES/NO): NO